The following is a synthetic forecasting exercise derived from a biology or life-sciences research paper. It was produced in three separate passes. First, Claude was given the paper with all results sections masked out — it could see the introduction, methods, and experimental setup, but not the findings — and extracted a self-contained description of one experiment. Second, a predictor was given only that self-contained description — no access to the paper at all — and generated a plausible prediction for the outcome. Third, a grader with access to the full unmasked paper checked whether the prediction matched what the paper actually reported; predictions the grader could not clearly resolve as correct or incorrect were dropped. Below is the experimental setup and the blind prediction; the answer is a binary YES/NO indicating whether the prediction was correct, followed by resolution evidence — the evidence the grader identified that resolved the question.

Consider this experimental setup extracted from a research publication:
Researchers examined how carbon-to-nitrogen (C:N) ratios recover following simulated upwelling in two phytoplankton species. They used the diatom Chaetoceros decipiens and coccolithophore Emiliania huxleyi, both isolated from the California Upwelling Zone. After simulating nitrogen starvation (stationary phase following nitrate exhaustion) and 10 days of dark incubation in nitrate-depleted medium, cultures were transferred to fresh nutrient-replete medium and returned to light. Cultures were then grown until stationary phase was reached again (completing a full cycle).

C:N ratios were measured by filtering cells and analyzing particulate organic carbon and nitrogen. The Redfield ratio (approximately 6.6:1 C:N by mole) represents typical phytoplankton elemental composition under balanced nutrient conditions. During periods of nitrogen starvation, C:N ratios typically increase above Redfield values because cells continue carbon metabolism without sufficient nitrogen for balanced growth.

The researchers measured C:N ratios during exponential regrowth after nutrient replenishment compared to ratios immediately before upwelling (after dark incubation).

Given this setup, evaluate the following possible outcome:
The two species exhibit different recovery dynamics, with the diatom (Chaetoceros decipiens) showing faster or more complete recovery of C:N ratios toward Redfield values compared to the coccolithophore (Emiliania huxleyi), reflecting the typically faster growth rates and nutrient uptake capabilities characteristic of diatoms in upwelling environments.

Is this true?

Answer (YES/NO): YES